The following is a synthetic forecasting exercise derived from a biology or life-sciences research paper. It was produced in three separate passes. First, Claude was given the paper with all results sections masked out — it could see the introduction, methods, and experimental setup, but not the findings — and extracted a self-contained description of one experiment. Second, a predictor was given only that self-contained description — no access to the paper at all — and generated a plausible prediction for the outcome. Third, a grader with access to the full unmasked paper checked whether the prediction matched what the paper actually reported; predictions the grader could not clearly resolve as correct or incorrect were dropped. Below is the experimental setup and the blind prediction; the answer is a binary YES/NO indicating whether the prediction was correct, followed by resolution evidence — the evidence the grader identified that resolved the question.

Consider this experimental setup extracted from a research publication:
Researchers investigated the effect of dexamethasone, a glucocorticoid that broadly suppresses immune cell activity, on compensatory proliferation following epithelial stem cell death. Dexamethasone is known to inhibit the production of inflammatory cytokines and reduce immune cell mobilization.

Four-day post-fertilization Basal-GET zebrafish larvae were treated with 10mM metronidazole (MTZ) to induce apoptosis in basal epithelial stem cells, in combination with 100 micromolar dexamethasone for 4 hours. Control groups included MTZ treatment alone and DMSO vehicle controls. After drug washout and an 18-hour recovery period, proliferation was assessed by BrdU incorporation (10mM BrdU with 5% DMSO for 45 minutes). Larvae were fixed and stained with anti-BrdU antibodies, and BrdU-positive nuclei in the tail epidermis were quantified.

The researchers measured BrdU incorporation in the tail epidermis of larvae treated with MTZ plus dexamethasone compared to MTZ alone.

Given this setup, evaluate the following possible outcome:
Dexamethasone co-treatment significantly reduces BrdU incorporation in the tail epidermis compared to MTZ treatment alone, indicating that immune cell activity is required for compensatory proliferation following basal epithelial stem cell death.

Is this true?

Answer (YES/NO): YES